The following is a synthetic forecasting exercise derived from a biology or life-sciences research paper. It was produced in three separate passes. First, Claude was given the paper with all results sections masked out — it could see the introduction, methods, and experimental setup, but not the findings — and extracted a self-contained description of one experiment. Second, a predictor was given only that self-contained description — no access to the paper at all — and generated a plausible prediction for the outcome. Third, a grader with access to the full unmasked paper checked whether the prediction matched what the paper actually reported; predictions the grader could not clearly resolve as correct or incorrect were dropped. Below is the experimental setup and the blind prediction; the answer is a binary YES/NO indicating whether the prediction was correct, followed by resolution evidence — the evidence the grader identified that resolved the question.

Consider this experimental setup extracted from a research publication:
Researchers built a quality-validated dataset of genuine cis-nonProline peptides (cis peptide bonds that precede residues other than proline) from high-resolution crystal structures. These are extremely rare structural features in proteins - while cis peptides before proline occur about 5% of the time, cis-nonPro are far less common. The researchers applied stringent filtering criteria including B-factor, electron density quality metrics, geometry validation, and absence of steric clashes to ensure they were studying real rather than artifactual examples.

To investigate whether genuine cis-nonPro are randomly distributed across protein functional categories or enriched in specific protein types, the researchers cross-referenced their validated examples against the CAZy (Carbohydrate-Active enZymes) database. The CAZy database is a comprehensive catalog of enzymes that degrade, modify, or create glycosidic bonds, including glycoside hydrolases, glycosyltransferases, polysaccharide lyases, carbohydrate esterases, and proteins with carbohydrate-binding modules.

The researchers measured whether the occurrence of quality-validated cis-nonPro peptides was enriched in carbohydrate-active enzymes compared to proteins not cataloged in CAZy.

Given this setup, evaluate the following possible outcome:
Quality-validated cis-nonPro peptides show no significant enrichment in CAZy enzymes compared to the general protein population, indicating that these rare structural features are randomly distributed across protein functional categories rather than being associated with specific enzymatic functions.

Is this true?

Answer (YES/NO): NO